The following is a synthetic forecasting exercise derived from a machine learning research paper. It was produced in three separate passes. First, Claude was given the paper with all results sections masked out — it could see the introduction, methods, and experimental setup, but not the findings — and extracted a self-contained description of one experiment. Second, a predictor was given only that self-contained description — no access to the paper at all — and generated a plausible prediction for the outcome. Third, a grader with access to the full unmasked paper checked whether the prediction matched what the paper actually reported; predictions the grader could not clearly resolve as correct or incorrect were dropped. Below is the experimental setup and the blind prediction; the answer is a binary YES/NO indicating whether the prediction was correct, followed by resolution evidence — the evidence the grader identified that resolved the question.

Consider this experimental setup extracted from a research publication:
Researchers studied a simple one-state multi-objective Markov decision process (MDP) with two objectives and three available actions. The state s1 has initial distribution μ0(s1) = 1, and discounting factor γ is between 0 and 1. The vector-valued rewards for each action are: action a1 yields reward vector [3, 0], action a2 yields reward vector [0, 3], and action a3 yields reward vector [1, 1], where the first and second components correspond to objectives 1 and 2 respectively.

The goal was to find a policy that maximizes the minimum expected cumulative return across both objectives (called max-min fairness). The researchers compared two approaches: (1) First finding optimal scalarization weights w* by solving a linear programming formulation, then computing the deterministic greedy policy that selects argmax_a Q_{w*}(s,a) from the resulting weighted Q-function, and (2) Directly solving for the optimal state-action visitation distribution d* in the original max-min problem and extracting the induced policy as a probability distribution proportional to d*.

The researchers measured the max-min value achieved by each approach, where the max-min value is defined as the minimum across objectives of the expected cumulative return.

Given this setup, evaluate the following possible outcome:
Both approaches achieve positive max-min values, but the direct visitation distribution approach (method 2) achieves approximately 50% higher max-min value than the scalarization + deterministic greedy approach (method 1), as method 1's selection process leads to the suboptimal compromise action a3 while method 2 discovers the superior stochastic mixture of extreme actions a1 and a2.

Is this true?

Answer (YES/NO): NO